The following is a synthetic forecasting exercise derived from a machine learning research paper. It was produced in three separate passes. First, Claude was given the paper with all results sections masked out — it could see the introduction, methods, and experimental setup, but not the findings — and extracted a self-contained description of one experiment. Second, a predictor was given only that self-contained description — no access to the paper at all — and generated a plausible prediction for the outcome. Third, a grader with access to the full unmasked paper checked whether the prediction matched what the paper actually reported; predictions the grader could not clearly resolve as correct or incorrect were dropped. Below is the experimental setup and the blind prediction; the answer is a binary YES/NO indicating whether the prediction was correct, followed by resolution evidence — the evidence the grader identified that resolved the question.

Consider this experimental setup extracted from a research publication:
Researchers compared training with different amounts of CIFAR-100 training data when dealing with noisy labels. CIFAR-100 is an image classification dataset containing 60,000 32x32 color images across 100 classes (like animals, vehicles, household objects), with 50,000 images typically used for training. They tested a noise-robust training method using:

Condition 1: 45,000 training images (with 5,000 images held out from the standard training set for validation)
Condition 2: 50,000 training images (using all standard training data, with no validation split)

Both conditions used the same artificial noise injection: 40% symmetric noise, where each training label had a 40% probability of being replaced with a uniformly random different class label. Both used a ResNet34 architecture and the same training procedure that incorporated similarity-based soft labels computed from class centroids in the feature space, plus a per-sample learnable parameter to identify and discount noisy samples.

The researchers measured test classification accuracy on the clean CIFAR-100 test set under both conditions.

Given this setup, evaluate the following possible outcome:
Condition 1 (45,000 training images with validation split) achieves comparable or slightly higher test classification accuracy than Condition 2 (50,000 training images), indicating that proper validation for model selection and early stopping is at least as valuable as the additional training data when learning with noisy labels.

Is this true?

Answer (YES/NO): NO